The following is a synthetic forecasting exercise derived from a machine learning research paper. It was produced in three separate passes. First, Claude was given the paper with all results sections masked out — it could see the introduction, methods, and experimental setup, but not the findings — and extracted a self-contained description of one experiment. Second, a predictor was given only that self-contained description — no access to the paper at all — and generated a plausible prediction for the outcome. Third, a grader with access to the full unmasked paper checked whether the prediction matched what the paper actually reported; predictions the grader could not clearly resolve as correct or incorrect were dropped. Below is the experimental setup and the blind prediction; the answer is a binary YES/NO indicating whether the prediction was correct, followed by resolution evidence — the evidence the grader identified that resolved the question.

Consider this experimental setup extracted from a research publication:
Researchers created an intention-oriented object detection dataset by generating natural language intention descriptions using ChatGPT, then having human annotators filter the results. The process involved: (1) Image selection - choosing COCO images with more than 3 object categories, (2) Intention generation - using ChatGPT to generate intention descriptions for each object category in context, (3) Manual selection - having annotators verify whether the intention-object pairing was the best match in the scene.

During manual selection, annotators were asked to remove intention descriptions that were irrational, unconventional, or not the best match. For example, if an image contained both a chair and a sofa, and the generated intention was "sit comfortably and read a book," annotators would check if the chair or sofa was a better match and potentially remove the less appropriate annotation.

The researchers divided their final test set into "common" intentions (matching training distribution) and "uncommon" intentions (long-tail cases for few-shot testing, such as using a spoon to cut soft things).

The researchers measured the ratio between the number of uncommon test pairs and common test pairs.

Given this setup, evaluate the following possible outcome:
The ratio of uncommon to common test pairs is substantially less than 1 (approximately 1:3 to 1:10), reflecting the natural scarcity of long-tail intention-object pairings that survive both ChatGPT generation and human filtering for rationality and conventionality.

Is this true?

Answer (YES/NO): YES